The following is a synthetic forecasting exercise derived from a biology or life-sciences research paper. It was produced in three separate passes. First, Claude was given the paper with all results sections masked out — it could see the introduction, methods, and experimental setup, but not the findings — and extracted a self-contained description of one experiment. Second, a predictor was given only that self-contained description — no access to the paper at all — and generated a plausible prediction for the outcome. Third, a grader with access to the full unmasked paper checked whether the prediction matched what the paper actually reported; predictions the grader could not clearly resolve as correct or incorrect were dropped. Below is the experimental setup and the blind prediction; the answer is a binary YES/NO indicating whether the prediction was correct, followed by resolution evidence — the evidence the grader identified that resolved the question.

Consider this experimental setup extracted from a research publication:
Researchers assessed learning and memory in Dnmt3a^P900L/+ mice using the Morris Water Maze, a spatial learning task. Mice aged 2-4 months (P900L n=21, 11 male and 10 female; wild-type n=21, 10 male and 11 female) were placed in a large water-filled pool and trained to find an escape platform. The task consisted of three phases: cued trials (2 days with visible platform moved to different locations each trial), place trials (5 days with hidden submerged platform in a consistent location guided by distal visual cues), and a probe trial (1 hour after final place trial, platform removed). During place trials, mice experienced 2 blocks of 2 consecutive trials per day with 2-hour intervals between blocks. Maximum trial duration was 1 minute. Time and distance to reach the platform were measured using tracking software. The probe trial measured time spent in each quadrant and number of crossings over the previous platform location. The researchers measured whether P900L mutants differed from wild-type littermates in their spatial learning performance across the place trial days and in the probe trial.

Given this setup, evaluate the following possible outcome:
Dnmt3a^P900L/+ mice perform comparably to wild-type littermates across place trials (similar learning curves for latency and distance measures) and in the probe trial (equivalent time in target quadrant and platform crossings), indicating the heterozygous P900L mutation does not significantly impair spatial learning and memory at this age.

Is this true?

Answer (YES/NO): YES